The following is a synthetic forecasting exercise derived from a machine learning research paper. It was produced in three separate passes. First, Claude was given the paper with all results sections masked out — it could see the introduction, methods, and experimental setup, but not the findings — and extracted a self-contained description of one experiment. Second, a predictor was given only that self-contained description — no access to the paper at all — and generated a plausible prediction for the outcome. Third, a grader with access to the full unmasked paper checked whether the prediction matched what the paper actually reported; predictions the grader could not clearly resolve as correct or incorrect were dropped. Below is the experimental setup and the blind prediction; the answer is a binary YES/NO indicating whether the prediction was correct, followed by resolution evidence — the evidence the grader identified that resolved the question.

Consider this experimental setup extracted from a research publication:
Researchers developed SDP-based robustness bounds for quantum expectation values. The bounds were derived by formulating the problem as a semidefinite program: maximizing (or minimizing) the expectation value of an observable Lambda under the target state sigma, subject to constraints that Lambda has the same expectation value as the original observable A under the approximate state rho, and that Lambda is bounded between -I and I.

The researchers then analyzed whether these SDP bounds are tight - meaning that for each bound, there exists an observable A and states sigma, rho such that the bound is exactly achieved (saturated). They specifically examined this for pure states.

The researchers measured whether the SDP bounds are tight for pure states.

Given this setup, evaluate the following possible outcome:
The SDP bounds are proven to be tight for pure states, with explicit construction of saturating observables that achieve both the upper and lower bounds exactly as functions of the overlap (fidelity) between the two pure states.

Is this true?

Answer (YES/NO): YES